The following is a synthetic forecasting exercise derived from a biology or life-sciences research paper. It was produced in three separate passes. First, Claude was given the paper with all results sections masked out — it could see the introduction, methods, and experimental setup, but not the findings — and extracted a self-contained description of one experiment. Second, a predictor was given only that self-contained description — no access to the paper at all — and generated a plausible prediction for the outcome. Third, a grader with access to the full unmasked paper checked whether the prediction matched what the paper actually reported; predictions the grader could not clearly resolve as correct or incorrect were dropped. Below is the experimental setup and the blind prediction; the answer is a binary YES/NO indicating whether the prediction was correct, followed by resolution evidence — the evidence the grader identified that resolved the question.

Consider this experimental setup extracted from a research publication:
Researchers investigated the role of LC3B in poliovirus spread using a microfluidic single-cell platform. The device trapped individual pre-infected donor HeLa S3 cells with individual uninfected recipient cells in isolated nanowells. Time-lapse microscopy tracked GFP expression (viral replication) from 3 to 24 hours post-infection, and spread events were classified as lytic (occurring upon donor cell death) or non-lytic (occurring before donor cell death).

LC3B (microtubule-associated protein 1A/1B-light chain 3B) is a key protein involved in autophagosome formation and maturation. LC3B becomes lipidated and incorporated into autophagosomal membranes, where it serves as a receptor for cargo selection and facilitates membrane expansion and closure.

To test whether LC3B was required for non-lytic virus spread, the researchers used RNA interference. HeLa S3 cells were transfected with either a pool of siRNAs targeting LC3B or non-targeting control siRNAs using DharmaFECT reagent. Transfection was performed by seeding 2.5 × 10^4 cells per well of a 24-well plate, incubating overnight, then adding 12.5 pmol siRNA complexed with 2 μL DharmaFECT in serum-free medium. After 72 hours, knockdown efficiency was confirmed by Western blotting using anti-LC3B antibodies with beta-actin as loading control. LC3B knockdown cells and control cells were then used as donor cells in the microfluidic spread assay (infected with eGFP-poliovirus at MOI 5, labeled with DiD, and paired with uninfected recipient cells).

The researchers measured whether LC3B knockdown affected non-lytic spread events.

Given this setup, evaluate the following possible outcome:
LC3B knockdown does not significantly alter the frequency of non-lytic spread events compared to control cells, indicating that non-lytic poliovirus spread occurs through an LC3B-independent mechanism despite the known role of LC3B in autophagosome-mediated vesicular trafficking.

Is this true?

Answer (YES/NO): NO